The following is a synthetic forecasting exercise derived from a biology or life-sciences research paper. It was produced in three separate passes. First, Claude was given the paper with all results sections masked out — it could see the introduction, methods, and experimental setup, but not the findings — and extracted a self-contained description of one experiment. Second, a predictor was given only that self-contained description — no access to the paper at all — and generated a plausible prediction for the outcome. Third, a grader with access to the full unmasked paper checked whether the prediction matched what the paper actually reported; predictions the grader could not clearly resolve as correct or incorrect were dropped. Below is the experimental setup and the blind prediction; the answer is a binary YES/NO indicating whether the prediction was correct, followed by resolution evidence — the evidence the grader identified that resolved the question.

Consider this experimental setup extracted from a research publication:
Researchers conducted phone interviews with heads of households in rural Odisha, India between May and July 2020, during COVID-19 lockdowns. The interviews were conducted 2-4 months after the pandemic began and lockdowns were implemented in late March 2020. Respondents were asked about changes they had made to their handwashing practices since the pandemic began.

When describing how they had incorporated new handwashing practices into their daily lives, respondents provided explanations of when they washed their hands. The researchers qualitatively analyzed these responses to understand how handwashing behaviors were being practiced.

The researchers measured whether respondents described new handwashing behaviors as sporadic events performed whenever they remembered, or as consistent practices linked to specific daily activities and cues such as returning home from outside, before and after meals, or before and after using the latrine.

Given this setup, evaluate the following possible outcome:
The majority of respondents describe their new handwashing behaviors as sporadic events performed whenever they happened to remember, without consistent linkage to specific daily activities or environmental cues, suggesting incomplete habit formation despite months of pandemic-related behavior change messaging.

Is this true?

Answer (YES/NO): NO